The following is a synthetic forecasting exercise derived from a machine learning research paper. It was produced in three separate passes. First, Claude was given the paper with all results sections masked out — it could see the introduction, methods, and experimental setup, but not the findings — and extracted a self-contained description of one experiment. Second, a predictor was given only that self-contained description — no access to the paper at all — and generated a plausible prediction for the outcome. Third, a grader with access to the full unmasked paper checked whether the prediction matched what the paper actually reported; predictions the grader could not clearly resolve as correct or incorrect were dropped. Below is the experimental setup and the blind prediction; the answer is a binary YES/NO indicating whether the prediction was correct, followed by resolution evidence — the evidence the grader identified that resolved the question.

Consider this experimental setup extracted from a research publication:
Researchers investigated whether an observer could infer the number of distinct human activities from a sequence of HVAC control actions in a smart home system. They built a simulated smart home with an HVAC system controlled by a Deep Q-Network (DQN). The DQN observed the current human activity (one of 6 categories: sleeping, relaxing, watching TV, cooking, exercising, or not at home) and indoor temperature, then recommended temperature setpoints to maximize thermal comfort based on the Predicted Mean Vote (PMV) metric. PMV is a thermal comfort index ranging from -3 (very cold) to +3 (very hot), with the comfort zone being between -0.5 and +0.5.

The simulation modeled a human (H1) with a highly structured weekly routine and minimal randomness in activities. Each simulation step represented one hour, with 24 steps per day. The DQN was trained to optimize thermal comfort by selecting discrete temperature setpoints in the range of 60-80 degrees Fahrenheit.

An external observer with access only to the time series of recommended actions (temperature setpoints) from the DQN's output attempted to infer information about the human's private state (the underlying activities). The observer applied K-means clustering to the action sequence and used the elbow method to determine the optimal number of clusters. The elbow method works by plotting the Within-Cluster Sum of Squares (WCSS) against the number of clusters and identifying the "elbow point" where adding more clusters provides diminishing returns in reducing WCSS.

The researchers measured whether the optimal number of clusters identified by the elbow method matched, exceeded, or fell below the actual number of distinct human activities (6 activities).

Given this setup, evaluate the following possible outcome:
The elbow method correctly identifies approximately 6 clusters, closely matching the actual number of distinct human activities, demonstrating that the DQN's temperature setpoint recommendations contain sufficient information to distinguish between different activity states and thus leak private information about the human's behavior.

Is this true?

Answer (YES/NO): YES